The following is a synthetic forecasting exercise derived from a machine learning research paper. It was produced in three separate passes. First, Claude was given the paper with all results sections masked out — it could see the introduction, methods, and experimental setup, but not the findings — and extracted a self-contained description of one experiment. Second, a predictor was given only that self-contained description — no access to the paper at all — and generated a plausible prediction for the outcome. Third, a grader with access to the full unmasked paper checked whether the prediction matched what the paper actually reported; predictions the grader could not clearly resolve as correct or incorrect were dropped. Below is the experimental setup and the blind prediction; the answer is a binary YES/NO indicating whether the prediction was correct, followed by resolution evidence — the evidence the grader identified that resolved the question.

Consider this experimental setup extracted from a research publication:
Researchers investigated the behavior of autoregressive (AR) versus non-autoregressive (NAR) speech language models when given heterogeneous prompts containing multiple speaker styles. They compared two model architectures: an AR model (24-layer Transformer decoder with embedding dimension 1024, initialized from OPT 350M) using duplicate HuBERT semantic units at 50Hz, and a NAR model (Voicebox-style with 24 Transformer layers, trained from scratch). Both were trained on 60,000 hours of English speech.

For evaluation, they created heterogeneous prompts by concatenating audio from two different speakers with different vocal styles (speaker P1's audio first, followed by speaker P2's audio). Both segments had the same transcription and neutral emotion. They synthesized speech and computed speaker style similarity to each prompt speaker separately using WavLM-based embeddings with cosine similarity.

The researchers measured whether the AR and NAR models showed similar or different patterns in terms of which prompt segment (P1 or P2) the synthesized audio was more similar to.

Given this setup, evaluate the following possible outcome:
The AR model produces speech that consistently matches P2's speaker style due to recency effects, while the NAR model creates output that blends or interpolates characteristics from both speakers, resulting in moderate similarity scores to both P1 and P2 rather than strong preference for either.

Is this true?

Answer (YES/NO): NO